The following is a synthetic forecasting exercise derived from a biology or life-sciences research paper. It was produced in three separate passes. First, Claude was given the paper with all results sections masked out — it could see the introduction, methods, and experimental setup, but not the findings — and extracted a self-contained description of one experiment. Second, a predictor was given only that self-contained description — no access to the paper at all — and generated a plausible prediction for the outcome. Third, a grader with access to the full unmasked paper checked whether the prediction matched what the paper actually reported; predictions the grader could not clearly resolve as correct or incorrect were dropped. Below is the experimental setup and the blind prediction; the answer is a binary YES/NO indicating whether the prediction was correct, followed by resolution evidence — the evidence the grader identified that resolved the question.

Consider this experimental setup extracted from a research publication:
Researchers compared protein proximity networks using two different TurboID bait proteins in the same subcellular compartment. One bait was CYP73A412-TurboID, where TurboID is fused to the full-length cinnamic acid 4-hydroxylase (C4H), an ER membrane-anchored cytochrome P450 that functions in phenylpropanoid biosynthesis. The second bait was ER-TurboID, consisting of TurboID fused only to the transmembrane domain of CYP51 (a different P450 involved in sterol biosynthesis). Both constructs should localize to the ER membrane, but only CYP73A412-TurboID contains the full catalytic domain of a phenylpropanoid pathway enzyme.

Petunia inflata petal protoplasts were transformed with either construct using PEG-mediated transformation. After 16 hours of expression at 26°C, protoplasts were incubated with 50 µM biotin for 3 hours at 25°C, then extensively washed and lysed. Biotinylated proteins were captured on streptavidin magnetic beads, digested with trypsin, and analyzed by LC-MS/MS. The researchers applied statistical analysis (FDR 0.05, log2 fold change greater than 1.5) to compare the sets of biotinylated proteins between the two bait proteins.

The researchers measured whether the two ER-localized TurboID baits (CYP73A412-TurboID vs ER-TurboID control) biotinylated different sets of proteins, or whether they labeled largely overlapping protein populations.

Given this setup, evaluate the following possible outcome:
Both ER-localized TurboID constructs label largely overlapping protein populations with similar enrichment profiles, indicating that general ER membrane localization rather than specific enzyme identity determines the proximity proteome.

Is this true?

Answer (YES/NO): NO